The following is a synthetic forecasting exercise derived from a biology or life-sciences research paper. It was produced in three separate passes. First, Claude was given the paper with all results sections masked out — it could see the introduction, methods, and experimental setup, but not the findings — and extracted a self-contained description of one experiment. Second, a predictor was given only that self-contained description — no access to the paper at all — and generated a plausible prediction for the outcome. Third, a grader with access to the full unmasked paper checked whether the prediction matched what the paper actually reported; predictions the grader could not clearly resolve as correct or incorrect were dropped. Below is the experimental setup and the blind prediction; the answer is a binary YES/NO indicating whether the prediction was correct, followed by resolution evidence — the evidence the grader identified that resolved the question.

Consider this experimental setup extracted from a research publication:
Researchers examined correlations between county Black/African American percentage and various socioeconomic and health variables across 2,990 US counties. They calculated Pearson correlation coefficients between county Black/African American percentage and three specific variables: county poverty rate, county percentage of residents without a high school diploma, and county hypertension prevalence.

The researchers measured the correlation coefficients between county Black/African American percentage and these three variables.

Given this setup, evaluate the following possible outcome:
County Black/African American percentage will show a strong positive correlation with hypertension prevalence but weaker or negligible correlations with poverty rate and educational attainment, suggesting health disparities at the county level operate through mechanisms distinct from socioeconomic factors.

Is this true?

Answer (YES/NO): NO